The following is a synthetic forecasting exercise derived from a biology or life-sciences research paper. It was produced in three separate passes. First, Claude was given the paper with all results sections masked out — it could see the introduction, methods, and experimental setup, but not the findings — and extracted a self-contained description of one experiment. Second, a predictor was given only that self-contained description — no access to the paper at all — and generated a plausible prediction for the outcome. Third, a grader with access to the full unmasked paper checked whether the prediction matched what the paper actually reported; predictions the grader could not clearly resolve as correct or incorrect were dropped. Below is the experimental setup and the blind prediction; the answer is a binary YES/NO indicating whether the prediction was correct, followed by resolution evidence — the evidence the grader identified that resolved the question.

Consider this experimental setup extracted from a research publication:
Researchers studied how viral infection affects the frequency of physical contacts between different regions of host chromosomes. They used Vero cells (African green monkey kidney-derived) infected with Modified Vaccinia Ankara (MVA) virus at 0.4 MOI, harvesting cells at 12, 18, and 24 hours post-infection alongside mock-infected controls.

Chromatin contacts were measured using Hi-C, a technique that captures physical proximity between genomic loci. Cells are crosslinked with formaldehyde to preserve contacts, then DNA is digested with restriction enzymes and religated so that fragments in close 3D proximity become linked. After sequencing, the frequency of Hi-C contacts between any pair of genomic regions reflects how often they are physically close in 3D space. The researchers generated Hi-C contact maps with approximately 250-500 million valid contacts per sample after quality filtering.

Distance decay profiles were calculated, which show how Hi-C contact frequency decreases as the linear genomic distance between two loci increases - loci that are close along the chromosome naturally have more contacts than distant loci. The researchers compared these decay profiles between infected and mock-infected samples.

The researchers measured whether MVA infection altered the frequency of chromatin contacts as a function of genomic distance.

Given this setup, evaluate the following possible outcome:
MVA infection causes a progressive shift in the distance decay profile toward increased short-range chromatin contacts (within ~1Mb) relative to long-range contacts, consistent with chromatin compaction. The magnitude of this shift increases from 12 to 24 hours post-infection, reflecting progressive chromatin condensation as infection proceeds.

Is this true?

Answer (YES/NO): NO